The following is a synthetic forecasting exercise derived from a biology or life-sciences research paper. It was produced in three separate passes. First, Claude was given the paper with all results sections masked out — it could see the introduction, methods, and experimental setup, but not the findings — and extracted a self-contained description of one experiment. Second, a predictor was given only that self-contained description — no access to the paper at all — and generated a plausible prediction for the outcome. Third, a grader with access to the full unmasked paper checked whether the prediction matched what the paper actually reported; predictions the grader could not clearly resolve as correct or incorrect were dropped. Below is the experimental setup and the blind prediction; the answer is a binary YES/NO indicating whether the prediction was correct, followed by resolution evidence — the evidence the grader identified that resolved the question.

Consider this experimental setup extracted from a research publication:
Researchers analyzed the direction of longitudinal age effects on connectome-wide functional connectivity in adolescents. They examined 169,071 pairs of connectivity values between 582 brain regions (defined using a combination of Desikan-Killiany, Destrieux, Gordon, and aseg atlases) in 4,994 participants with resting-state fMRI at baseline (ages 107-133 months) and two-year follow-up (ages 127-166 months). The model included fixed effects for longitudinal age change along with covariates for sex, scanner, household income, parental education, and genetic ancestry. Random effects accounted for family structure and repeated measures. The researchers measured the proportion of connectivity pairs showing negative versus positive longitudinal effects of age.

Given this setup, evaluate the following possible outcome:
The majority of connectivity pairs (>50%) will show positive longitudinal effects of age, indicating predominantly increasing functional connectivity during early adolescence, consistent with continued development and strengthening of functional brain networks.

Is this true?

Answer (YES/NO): NO